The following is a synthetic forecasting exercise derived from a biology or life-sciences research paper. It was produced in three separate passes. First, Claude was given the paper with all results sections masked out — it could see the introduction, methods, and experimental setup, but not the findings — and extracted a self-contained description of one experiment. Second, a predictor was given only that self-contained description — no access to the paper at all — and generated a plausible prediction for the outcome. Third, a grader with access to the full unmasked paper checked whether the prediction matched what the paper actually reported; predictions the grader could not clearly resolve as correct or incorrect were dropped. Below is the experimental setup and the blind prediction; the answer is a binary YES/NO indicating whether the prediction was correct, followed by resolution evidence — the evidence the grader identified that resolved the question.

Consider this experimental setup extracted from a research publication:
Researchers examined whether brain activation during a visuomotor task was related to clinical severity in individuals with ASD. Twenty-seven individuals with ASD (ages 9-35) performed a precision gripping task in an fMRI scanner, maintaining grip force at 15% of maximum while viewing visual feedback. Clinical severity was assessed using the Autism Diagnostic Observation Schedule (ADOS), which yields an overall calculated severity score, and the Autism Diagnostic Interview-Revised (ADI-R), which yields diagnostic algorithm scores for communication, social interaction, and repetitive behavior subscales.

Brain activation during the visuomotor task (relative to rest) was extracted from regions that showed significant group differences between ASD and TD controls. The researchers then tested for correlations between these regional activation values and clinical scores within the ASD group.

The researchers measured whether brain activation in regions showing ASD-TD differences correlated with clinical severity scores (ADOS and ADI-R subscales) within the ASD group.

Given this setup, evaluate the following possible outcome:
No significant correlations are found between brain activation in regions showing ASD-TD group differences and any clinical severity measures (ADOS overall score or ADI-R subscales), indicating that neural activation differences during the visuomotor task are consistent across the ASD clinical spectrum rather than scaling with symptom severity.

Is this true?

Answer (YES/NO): NO